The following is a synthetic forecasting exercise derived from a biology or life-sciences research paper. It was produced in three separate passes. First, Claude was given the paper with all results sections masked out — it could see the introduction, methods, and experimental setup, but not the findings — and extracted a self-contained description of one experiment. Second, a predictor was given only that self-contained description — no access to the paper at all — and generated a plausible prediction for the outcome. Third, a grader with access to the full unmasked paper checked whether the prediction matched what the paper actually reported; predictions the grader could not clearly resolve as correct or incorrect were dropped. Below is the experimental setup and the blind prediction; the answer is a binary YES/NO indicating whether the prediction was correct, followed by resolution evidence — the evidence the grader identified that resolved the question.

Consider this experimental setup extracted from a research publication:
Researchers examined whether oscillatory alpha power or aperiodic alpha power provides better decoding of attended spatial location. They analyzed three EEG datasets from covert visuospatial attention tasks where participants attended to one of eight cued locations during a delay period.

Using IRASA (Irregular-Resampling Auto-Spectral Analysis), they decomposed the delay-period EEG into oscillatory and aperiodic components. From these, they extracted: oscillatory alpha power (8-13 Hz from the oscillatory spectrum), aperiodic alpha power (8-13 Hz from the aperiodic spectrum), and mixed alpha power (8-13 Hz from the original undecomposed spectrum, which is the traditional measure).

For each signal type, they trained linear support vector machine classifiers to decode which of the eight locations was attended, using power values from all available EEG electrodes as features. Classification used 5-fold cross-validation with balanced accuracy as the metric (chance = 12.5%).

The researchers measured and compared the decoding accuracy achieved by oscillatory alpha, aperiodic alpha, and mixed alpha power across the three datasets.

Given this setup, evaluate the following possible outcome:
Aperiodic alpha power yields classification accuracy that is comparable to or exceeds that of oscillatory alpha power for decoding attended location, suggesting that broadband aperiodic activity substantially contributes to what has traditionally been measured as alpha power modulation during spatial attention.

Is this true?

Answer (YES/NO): YES